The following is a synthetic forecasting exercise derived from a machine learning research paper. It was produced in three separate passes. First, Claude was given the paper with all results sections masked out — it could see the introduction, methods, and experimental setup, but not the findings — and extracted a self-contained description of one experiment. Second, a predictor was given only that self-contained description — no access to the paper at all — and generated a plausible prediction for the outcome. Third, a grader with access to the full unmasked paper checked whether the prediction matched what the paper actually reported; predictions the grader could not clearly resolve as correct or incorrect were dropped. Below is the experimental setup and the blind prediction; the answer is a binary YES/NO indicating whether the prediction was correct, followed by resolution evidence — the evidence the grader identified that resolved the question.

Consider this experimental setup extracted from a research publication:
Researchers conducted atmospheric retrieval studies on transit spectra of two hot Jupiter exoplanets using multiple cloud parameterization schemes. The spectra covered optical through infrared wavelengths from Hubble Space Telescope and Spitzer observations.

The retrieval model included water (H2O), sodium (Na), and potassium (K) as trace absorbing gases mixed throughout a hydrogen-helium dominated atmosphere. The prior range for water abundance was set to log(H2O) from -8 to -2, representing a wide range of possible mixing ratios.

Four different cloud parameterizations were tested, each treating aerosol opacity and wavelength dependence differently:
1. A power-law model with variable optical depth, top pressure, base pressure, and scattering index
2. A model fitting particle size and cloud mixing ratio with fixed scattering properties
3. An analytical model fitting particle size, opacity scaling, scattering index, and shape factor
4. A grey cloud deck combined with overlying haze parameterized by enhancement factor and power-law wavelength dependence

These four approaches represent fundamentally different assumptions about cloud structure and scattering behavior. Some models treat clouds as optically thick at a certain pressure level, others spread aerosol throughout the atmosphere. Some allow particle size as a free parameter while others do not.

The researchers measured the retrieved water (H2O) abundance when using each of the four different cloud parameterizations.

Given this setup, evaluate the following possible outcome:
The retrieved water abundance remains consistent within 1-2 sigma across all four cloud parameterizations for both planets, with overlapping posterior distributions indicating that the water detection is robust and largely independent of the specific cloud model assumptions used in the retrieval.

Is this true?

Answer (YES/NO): NO